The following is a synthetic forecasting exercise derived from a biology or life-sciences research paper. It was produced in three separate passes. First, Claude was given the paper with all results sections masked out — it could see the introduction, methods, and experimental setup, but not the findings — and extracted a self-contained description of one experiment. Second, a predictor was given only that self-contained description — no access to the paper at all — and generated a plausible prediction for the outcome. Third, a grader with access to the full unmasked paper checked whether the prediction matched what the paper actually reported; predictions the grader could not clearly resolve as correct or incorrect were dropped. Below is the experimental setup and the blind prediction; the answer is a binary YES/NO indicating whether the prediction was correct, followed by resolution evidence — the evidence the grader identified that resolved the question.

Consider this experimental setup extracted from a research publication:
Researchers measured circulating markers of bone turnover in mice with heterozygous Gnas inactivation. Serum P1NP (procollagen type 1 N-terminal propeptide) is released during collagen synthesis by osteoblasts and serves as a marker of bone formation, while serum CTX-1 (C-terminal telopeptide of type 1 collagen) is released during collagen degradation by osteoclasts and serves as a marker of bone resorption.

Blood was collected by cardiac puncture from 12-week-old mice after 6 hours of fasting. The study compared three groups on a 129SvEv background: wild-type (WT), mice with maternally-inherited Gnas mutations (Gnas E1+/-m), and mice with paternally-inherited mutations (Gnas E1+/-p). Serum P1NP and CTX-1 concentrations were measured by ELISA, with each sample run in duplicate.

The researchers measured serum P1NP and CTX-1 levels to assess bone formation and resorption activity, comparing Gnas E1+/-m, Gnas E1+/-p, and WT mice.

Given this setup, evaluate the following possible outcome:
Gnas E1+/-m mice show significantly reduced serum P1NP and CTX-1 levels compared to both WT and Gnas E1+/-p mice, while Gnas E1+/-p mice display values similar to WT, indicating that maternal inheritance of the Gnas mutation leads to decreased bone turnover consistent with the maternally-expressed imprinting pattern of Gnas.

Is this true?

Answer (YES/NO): NO